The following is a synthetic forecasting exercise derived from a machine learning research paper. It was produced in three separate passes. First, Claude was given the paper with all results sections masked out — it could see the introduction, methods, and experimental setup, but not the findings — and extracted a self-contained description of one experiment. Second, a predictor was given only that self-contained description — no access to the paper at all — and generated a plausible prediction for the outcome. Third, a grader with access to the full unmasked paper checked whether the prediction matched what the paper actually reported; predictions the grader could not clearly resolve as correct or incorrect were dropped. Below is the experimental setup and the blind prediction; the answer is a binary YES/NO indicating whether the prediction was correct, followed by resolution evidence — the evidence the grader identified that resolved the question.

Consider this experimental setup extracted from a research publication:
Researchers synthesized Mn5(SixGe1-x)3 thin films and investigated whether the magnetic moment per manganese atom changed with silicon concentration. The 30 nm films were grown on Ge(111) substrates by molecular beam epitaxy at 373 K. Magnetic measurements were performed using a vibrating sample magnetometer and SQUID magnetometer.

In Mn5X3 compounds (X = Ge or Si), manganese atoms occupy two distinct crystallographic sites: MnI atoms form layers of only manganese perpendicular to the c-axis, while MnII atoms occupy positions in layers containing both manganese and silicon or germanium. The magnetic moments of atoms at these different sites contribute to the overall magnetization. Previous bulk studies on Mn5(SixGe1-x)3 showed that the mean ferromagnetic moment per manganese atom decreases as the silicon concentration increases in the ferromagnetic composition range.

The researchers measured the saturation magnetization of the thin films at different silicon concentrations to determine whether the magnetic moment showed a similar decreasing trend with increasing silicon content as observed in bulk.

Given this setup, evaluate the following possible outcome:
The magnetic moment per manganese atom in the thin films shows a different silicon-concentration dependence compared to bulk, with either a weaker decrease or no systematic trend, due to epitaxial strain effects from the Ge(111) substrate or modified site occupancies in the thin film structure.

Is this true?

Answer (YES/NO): NO